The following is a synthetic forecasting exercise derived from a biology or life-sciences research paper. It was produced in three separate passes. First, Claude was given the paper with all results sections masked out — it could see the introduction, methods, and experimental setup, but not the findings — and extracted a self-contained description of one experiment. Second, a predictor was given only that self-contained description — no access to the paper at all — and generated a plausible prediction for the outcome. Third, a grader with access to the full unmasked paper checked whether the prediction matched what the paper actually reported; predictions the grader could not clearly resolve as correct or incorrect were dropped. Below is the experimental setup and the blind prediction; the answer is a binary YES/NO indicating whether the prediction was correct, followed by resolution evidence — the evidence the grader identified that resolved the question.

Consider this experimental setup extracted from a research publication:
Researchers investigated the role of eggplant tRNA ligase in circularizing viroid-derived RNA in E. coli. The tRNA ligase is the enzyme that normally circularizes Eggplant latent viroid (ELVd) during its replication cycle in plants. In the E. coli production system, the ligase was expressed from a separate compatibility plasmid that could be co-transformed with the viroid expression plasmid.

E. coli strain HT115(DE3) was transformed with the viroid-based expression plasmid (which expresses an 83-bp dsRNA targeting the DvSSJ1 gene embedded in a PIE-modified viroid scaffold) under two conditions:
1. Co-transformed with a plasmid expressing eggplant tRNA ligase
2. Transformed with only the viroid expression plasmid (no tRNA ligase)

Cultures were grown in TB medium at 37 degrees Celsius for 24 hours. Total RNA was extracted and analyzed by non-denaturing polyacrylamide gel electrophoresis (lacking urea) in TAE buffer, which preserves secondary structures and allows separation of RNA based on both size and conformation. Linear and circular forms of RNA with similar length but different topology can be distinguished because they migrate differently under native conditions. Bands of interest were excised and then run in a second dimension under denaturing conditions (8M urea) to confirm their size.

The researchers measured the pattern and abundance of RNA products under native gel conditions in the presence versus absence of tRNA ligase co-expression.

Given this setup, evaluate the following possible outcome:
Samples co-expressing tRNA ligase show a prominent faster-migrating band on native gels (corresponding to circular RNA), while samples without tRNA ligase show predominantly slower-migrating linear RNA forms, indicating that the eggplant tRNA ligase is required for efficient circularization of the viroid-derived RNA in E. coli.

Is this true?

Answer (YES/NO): NO